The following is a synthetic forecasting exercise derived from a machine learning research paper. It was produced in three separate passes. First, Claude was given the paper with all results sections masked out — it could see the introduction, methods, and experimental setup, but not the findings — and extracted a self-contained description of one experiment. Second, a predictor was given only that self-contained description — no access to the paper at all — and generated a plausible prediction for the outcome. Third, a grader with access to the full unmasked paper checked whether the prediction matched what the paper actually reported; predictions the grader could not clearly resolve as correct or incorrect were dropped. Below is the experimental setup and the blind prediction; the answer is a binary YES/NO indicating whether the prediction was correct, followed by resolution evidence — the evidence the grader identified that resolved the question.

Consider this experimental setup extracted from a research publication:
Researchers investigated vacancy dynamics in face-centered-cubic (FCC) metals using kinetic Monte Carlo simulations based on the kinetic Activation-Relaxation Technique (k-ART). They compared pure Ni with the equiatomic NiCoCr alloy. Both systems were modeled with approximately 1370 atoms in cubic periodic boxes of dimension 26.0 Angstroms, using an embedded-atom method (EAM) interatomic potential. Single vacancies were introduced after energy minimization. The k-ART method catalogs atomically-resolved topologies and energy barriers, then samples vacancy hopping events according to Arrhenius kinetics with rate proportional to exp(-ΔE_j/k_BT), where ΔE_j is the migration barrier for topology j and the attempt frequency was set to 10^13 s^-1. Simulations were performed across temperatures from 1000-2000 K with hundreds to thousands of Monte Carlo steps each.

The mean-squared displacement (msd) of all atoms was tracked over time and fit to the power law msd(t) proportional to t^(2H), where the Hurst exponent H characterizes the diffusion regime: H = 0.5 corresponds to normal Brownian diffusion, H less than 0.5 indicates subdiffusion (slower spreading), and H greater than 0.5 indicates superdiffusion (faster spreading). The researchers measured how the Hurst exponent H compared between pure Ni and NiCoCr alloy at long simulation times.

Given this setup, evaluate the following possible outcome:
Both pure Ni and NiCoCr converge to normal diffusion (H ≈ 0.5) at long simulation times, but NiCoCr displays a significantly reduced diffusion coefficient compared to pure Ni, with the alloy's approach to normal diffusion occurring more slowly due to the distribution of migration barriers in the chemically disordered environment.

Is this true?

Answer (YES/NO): NO